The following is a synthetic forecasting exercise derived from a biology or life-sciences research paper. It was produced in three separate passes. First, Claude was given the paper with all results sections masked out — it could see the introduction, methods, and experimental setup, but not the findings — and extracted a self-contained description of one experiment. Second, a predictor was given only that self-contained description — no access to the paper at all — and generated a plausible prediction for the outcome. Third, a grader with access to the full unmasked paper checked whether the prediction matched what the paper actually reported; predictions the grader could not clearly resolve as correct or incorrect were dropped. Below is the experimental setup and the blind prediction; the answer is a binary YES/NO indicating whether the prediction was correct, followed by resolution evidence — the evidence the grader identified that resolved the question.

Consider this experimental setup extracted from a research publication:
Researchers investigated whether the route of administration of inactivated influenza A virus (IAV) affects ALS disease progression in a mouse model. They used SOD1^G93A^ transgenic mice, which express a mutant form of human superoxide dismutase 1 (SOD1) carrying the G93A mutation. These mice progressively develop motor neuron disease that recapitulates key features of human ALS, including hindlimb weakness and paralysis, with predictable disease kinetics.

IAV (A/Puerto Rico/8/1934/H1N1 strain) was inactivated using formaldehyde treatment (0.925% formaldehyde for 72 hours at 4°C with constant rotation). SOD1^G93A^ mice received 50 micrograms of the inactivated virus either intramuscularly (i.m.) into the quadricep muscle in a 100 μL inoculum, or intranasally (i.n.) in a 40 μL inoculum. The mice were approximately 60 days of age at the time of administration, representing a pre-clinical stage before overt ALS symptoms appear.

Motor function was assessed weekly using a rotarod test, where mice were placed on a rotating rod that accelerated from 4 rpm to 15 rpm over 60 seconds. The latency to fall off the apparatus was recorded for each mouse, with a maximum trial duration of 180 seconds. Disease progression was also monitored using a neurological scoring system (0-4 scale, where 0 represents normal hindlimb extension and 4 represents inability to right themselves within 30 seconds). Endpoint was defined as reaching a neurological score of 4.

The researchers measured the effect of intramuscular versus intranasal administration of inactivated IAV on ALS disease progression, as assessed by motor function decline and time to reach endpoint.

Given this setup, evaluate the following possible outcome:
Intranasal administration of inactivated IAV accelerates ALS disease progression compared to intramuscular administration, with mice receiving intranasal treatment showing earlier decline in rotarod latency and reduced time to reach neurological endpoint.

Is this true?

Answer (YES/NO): NO